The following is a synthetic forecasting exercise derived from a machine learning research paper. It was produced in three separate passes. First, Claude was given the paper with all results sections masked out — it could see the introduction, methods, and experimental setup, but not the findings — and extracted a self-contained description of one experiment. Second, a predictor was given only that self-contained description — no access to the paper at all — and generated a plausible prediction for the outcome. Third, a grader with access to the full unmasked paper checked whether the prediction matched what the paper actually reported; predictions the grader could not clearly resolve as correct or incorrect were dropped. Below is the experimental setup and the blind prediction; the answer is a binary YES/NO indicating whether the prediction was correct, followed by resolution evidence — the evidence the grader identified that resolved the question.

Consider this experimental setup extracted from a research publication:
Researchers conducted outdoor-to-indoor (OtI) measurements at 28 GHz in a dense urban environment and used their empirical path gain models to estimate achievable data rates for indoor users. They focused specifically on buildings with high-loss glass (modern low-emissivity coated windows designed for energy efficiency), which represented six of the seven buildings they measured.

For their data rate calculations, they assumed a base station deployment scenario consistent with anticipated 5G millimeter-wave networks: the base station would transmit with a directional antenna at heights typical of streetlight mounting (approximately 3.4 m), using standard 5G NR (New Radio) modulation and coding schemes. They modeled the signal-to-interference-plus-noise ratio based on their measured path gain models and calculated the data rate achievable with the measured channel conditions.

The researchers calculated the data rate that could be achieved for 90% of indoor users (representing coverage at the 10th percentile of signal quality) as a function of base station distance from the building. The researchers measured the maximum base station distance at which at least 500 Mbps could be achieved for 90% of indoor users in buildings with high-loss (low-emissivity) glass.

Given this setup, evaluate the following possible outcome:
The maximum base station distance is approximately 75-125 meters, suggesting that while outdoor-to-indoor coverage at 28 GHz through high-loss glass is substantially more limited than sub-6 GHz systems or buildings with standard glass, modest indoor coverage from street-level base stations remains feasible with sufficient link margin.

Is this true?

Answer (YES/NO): NO